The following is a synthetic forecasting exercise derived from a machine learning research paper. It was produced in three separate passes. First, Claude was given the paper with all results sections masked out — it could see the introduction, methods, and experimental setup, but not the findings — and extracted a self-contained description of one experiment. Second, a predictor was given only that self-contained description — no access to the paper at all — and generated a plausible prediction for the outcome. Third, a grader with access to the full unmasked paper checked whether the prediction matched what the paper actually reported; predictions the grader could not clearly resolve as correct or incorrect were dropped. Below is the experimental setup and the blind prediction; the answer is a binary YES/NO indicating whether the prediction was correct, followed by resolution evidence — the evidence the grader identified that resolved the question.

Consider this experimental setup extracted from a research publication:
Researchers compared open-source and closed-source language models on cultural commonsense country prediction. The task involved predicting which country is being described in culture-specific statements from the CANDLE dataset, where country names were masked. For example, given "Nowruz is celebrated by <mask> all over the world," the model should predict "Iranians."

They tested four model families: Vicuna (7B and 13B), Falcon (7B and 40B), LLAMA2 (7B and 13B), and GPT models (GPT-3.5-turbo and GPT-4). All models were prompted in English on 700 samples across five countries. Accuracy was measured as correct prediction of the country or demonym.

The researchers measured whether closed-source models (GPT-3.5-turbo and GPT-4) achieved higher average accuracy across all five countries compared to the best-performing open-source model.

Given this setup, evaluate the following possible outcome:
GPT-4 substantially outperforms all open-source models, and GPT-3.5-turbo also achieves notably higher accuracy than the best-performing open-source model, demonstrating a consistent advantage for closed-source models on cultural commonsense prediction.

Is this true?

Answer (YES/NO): YES